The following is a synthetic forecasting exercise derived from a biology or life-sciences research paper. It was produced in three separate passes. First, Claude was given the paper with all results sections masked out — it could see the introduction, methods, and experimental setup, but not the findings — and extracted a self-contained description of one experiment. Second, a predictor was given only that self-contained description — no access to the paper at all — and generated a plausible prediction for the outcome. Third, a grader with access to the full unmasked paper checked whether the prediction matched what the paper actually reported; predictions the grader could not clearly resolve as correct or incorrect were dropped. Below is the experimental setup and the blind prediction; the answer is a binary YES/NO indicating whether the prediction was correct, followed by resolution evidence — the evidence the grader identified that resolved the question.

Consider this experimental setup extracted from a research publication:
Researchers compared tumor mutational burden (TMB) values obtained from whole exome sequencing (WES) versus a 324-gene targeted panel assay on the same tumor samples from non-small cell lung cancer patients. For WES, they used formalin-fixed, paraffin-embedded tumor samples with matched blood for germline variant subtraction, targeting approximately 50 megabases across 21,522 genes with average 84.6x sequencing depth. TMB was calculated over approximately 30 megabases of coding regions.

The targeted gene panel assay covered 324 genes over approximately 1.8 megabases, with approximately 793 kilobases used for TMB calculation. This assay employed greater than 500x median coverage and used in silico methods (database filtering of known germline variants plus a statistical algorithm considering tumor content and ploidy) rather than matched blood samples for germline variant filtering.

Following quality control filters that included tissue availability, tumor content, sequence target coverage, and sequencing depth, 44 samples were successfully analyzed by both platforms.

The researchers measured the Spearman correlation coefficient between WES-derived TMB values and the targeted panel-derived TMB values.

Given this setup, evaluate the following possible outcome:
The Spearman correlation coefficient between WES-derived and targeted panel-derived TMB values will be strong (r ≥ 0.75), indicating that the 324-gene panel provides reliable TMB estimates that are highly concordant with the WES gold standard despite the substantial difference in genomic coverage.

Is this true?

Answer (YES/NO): YES